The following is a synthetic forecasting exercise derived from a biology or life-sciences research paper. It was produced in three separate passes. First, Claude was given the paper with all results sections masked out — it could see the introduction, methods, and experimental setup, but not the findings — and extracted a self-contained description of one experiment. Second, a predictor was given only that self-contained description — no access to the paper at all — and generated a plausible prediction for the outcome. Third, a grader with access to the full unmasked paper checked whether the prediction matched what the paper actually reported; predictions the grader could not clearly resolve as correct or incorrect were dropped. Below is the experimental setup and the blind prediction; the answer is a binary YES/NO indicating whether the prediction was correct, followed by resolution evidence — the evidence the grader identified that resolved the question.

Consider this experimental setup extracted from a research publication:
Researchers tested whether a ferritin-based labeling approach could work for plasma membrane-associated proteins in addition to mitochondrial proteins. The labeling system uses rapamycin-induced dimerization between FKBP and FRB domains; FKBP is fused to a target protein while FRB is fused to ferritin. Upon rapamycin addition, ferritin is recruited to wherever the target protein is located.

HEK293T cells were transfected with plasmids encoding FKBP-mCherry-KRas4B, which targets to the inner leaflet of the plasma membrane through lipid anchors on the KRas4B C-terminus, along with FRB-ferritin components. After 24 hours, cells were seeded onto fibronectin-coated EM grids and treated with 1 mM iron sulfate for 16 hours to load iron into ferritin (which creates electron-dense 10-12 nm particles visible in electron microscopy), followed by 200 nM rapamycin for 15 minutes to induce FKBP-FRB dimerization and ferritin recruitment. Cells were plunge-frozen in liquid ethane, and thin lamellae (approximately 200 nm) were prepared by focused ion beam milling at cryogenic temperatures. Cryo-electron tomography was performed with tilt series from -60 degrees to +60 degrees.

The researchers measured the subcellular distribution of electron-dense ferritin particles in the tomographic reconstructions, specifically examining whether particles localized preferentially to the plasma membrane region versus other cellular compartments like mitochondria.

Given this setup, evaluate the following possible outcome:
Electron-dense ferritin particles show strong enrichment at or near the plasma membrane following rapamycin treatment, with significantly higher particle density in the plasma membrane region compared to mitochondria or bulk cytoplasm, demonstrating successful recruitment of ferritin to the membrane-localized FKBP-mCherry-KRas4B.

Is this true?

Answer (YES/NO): YES